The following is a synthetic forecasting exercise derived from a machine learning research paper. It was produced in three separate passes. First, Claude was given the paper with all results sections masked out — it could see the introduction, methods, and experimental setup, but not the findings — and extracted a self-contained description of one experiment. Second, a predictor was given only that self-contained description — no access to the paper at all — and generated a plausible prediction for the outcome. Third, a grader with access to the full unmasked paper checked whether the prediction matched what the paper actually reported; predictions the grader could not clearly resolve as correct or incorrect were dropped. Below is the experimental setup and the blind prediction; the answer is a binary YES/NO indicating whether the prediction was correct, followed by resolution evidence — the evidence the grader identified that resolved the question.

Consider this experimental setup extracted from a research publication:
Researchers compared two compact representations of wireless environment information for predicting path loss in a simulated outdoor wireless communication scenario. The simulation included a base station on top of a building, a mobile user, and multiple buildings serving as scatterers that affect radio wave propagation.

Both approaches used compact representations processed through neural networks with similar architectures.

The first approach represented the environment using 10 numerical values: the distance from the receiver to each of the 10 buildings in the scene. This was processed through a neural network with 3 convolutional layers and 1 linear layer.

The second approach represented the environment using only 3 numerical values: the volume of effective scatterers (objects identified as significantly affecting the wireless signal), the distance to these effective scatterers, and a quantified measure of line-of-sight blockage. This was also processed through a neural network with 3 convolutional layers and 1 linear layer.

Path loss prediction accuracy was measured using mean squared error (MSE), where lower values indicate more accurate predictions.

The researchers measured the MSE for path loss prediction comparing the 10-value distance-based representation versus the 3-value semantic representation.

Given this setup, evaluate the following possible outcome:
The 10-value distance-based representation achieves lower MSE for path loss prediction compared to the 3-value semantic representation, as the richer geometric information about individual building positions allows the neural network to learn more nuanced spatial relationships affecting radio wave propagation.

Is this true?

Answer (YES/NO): NO